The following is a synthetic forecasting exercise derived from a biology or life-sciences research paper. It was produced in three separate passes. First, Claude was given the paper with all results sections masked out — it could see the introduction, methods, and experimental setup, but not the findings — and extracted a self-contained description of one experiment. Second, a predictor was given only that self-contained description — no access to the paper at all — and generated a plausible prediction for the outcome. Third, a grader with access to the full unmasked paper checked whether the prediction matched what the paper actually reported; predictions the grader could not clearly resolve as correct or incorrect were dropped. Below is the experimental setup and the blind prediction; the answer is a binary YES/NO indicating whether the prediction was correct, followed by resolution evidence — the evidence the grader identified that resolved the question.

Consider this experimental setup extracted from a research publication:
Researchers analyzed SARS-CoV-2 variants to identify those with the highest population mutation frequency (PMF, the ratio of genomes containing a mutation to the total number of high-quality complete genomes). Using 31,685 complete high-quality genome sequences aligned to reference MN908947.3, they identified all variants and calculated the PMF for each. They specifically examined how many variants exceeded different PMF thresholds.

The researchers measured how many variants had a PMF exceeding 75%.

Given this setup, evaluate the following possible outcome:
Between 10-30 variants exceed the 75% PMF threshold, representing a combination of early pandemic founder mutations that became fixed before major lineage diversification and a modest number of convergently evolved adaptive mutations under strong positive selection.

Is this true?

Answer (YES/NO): NO